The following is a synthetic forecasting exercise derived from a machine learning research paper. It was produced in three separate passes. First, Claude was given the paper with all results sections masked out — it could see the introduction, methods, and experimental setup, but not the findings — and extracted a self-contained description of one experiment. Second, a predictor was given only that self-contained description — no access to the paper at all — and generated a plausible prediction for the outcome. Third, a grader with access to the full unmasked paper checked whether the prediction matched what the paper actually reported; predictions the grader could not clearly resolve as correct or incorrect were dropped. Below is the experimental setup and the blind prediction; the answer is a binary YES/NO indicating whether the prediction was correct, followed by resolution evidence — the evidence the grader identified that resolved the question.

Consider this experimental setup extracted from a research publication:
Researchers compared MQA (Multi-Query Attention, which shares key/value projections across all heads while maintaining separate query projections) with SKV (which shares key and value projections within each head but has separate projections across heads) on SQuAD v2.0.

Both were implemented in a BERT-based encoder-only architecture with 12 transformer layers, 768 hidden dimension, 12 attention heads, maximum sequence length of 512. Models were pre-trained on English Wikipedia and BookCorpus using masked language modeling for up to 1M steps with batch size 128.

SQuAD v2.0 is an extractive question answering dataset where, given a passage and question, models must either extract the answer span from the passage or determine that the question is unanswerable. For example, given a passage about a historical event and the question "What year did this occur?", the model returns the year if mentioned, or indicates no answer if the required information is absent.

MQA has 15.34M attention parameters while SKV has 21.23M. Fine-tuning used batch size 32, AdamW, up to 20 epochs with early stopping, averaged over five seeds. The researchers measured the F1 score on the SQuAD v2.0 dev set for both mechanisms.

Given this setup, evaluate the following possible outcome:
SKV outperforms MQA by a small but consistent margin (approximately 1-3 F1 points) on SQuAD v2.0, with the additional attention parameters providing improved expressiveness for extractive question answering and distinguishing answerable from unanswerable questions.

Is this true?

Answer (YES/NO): YES